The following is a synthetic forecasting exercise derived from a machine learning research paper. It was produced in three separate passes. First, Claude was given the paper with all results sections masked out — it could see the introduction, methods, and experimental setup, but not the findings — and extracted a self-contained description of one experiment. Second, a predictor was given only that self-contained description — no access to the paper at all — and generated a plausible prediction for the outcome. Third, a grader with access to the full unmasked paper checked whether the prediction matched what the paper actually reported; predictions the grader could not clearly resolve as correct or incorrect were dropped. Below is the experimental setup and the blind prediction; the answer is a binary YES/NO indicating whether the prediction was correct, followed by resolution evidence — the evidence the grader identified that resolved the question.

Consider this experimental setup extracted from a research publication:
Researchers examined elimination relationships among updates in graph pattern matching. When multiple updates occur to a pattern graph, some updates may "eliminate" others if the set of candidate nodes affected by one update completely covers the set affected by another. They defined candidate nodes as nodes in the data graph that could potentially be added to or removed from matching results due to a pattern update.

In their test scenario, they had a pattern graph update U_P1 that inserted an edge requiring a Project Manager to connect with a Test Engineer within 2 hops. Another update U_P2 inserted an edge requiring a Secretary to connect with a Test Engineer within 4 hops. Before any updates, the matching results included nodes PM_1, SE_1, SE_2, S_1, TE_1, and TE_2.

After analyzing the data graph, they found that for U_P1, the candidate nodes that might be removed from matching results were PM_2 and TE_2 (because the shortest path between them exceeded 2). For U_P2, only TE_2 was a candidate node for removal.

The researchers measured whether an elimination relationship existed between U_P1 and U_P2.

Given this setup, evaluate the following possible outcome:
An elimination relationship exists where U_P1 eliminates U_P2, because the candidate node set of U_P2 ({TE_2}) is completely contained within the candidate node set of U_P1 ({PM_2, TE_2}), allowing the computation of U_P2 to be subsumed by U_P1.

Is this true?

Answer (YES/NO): YES